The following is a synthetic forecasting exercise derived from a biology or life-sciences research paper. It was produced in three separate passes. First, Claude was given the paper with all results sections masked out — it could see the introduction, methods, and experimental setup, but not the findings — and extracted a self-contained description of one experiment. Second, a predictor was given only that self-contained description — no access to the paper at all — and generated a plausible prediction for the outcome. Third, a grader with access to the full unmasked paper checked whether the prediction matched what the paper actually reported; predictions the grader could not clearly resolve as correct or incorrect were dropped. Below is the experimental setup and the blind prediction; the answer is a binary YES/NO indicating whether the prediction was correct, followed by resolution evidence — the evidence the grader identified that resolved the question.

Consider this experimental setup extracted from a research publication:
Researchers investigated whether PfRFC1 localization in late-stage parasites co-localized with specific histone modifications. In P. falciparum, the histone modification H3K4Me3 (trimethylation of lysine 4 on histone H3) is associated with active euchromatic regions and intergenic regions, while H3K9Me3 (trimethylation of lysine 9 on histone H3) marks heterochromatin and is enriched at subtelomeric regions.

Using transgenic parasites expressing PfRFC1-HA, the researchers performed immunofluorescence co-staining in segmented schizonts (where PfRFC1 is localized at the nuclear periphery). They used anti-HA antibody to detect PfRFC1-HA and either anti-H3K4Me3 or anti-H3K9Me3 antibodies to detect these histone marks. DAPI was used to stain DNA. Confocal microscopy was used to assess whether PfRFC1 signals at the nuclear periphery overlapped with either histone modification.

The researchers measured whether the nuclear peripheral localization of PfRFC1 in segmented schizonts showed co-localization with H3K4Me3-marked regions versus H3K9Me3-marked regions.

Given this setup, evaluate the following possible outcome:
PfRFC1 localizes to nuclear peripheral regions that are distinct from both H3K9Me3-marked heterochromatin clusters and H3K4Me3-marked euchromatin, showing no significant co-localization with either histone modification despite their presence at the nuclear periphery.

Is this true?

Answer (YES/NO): NO